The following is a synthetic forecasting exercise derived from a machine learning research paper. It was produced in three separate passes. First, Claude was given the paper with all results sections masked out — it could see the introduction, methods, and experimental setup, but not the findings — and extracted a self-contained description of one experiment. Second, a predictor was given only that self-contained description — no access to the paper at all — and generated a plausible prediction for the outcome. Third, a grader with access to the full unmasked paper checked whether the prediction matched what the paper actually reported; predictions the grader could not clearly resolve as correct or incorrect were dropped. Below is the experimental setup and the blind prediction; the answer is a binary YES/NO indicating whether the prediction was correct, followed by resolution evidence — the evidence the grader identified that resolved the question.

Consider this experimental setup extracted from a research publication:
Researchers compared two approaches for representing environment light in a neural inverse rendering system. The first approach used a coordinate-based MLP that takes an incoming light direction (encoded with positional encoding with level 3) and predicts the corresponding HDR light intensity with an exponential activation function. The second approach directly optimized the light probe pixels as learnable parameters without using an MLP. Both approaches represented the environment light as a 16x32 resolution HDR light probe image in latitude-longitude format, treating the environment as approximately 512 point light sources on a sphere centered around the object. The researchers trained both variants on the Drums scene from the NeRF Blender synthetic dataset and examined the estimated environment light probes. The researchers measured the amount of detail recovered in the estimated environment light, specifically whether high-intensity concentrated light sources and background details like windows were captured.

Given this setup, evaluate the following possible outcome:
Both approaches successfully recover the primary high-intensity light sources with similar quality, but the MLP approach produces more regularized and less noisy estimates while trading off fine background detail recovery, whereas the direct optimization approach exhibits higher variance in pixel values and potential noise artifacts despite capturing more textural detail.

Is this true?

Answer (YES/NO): NO